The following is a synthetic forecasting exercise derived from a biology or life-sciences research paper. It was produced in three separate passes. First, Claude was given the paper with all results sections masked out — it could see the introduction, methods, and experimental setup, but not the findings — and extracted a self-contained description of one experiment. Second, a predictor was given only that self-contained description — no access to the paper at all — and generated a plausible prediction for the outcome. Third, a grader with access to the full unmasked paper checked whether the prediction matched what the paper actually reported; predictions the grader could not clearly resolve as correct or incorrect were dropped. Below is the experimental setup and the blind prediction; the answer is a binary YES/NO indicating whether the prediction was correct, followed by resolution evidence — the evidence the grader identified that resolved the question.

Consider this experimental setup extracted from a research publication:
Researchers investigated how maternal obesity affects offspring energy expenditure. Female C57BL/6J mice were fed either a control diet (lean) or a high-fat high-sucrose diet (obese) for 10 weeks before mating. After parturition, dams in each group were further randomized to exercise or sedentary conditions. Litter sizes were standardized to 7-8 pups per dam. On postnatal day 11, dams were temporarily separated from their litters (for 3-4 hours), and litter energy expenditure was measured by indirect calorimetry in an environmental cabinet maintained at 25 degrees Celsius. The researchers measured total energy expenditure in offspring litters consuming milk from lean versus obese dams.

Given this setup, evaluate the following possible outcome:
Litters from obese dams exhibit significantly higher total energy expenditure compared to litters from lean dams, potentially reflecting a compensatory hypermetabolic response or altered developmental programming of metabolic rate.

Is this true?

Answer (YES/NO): NO